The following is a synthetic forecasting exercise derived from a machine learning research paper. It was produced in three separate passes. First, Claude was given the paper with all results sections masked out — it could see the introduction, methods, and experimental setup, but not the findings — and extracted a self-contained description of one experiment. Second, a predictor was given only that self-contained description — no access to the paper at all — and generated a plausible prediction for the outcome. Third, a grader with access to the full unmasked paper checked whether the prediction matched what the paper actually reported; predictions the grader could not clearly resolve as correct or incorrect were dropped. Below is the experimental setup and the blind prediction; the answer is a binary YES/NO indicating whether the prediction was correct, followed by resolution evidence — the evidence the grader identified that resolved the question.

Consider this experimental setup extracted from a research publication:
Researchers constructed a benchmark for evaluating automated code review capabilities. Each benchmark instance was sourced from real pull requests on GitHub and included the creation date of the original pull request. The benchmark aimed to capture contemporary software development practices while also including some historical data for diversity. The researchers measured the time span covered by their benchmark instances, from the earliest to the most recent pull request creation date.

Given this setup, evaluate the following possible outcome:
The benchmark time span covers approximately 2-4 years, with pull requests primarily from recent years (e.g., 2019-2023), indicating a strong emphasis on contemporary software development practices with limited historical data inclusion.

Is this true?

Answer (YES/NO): NO